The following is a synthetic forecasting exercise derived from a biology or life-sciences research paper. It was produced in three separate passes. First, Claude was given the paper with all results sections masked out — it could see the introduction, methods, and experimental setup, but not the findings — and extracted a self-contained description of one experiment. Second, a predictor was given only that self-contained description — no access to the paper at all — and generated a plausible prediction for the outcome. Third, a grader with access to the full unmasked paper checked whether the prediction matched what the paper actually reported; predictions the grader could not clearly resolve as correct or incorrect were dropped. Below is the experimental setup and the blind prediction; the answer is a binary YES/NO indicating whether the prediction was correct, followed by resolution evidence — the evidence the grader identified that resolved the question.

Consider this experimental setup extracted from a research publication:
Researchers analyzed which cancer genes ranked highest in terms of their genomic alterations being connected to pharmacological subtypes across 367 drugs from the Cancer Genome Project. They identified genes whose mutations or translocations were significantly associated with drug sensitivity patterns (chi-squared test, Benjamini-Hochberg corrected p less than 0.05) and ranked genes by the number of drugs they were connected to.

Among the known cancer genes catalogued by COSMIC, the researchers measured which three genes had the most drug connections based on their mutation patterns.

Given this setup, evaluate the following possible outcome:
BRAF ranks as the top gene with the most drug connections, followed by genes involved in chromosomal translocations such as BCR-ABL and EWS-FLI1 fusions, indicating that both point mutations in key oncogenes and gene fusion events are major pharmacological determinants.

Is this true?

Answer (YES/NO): NO